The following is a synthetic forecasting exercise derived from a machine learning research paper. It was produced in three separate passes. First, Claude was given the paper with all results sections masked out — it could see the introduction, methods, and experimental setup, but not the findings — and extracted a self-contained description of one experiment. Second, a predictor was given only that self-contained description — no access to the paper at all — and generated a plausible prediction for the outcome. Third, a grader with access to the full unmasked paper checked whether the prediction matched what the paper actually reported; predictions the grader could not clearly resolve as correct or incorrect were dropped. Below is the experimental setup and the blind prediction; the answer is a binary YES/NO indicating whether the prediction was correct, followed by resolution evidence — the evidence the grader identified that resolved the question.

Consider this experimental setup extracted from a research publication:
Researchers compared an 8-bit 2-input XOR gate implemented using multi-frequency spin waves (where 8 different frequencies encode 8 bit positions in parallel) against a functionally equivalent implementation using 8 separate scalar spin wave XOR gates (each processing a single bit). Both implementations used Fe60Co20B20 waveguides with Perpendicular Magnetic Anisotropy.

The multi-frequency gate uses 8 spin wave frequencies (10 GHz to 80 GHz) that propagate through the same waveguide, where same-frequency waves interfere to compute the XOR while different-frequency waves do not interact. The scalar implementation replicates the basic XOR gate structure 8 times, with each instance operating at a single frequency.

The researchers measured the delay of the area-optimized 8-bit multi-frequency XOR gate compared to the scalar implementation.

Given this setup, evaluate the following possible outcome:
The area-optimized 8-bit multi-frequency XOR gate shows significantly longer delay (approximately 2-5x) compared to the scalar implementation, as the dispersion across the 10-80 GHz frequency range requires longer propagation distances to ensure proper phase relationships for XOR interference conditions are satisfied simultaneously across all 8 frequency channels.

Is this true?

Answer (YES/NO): NO